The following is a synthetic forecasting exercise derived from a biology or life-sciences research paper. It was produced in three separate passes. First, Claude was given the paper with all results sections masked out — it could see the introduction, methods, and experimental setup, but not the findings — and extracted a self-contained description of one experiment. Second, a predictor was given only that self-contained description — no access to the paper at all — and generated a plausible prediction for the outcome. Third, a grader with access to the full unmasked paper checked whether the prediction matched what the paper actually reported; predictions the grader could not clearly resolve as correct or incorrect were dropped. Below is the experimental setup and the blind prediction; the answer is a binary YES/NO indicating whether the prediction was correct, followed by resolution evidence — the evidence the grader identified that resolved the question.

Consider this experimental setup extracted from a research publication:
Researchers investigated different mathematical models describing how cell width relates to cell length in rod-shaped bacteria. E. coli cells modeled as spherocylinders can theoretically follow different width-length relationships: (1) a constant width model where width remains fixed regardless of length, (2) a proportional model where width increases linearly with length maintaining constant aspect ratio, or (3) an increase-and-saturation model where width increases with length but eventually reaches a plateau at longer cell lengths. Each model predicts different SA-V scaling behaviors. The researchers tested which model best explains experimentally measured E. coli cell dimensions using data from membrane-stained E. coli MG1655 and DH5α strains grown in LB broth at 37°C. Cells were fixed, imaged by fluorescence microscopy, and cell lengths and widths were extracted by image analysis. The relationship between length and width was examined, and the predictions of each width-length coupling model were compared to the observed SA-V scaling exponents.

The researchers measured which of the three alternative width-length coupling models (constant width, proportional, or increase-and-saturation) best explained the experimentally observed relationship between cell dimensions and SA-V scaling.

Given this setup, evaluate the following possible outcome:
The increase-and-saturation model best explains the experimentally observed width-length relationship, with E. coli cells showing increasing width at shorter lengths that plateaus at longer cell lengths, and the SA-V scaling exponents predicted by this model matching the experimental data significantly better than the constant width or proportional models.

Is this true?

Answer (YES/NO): YES